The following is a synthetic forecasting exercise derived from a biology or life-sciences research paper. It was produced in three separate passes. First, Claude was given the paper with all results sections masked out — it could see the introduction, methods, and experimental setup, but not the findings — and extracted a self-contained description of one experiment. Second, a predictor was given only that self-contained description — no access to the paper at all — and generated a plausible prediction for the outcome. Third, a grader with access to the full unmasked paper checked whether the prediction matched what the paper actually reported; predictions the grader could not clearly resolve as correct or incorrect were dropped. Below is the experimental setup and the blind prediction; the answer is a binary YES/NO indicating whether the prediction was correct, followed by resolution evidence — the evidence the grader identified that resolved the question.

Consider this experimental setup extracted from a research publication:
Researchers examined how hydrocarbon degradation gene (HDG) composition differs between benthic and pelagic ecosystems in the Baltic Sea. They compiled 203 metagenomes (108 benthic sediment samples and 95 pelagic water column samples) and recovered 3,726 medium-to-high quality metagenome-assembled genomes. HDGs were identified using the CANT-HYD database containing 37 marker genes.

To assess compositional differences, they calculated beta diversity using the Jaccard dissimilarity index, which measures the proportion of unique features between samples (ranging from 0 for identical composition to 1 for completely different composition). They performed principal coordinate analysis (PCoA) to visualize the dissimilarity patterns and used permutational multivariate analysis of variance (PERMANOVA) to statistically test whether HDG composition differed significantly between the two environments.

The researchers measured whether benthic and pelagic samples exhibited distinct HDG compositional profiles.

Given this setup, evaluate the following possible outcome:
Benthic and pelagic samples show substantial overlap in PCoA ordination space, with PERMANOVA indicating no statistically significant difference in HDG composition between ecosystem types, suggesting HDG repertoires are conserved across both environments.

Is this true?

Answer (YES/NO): NO